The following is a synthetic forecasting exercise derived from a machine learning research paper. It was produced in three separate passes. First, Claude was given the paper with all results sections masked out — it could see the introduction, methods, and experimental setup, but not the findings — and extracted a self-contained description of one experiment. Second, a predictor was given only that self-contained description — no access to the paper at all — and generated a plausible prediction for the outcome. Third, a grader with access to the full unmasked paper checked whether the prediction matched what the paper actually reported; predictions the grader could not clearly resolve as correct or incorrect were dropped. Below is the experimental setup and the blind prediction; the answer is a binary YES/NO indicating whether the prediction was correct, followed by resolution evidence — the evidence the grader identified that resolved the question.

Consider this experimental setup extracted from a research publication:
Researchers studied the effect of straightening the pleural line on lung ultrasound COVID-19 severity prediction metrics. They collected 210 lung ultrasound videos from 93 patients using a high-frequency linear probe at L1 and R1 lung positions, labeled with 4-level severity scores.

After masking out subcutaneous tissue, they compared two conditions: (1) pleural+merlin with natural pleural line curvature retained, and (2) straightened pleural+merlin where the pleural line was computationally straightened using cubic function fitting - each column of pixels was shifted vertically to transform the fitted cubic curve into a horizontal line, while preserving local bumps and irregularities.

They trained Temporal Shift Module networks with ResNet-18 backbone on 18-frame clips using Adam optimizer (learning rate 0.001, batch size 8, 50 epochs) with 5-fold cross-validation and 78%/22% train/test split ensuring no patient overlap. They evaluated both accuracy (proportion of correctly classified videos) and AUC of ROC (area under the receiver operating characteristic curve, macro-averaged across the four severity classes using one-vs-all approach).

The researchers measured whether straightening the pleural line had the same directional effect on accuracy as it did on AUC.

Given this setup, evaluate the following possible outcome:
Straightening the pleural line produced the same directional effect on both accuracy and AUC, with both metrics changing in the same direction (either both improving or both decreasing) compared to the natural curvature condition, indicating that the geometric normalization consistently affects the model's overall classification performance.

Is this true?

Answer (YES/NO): NO